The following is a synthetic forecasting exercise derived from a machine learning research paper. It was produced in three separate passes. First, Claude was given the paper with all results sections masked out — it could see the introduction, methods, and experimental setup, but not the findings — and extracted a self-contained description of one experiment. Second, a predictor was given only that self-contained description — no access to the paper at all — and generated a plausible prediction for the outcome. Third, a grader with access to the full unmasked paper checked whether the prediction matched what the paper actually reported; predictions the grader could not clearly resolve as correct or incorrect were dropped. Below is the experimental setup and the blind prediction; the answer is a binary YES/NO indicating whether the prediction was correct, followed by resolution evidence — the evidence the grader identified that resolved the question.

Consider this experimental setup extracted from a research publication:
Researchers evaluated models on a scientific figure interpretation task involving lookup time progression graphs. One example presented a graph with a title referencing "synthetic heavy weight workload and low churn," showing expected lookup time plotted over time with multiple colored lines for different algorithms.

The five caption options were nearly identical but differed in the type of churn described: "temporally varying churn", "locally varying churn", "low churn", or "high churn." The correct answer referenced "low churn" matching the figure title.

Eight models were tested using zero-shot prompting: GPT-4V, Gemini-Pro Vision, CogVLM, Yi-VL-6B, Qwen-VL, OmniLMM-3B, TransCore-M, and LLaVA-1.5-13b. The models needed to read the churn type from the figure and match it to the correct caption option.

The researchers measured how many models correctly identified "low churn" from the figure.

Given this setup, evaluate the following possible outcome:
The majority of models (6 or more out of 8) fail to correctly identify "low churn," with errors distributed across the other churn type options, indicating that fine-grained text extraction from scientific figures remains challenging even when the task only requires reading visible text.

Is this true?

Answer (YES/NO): NO